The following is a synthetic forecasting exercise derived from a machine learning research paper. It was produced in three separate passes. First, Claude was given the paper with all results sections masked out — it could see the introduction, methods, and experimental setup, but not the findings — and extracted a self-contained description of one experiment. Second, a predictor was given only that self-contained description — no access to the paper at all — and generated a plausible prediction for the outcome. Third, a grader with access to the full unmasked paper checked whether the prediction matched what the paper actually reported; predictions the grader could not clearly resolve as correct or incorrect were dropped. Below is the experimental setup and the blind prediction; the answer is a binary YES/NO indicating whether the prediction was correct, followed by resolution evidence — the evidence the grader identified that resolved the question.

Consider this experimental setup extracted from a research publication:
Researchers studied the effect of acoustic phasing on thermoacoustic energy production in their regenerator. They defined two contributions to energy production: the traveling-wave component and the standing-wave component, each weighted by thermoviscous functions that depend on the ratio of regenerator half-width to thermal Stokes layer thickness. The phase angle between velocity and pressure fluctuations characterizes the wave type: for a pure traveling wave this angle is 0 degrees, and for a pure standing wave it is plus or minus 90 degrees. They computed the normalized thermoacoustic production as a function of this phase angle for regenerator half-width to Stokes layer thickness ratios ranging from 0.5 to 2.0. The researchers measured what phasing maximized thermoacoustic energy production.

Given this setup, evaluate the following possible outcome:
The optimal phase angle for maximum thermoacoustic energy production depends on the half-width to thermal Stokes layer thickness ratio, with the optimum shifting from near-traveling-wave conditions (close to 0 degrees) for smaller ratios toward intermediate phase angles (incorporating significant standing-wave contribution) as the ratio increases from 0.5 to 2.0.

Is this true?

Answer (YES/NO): NO